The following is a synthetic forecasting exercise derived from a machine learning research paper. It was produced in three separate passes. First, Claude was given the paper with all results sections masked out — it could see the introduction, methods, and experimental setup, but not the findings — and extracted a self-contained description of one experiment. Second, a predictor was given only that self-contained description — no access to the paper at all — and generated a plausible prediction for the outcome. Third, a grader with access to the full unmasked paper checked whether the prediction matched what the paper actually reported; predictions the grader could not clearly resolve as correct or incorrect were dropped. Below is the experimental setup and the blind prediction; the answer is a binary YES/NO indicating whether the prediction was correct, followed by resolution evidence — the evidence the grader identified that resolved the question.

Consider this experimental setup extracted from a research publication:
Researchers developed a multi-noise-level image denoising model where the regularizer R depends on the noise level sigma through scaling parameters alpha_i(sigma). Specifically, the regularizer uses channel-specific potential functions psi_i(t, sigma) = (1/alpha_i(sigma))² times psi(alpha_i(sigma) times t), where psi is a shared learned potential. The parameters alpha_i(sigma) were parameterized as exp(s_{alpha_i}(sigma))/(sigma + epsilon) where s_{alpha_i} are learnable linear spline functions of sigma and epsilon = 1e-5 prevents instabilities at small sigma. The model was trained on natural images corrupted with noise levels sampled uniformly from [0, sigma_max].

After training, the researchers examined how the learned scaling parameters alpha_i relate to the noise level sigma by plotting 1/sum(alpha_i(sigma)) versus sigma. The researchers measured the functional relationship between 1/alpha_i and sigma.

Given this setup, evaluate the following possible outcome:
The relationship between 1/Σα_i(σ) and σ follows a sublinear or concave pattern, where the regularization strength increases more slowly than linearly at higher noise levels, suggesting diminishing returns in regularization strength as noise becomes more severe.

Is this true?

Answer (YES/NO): NO